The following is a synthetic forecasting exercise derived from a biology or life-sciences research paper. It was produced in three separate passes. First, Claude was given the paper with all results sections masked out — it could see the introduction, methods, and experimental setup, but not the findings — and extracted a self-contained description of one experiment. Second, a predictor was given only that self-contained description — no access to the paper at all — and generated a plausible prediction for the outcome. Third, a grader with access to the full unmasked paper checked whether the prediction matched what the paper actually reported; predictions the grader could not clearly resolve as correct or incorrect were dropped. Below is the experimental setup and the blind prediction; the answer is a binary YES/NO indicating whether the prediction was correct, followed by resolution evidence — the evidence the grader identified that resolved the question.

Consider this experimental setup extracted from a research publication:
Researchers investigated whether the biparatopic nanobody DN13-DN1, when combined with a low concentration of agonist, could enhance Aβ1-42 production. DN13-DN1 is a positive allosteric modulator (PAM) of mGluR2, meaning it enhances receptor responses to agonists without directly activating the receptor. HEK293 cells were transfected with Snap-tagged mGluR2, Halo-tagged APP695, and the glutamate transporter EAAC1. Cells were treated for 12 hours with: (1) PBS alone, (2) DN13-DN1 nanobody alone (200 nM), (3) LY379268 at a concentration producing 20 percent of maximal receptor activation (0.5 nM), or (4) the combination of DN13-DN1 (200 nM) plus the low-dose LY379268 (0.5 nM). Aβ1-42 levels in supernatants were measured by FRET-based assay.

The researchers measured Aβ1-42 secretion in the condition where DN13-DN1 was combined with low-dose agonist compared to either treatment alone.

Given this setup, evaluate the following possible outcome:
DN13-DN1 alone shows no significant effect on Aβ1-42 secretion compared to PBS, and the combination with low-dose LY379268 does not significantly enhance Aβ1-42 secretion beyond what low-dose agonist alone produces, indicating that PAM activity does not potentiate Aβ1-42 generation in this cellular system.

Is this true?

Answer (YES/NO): NO